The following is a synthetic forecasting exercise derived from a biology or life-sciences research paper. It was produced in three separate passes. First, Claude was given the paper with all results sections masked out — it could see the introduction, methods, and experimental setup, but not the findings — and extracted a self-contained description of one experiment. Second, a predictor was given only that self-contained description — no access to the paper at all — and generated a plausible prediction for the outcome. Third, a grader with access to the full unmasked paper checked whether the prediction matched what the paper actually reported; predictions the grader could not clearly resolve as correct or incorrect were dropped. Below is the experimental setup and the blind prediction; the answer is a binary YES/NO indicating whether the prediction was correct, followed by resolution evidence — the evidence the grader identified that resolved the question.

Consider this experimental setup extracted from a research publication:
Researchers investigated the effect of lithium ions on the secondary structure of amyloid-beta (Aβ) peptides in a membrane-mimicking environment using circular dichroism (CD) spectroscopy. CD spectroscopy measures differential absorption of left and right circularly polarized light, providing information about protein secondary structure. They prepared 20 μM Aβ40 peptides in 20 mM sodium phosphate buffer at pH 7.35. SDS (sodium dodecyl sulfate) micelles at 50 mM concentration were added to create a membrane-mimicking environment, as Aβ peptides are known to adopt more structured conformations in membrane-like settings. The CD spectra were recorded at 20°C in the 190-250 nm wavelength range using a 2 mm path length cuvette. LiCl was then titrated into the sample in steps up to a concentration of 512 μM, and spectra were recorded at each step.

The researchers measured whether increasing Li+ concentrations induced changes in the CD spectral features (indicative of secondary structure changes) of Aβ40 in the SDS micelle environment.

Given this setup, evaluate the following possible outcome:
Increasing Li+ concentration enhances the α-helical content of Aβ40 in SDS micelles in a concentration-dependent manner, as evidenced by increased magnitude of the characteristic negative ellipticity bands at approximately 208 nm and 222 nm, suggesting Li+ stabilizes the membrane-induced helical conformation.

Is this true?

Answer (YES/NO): NO